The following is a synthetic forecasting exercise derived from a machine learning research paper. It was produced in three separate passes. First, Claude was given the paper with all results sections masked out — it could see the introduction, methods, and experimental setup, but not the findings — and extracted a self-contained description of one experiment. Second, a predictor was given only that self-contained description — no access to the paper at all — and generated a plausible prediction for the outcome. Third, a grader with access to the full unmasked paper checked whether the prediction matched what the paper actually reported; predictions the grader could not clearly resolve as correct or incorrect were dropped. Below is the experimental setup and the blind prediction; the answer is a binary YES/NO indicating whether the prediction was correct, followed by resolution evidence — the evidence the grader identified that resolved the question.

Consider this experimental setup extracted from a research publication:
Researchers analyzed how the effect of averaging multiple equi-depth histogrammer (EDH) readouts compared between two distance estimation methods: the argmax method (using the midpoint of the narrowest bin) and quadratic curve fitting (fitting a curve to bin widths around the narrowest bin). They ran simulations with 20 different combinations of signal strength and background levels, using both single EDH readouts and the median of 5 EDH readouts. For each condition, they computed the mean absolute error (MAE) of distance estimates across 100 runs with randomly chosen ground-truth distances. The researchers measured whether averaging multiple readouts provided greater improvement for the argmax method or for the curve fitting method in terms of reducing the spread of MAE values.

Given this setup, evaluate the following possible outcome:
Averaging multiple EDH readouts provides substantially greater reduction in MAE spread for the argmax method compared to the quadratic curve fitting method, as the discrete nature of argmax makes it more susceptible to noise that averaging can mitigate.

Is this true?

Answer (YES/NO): NO